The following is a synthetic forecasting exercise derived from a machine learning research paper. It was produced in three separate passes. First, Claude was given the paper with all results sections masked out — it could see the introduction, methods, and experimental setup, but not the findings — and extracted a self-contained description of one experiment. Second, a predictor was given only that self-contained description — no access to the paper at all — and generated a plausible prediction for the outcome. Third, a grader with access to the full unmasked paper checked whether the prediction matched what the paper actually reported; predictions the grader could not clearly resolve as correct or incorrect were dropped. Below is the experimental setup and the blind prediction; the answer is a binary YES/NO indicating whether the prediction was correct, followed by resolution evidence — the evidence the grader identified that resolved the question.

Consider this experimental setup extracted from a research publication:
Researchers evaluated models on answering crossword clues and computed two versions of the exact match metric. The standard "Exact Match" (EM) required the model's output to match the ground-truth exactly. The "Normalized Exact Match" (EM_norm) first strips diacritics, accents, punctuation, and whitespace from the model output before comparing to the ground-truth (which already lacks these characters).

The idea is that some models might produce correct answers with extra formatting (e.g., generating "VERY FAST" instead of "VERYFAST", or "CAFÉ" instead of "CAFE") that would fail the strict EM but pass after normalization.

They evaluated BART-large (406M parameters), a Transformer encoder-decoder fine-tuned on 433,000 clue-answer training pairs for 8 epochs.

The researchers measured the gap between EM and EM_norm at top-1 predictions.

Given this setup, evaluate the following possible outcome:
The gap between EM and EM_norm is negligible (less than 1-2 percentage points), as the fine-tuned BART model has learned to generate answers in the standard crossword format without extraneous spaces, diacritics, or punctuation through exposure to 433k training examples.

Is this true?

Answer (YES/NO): NO